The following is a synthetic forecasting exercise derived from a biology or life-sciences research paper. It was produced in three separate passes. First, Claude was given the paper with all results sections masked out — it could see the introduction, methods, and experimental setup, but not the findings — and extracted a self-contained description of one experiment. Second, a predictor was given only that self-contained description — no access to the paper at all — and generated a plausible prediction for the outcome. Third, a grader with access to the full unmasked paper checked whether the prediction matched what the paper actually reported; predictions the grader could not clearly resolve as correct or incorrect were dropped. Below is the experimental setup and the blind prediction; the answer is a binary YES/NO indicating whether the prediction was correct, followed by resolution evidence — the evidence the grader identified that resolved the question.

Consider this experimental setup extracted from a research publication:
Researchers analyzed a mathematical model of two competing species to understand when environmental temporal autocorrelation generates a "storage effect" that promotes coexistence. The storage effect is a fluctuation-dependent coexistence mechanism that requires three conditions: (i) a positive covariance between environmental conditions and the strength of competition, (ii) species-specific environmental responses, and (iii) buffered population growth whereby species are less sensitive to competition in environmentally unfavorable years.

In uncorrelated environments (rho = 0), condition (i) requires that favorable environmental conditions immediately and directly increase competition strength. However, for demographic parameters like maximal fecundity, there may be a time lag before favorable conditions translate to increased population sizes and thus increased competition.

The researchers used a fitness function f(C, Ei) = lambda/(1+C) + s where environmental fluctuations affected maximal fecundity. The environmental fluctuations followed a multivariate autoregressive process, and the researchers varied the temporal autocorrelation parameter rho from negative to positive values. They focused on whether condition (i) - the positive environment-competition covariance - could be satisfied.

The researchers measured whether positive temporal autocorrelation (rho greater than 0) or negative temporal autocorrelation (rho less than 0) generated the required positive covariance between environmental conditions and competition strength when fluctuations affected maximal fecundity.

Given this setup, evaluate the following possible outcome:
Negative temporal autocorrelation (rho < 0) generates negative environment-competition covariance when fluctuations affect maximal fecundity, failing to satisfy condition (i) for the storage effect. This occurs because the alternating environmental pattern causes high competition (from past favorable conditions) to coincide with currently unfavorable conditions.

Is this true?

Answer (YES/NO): YES